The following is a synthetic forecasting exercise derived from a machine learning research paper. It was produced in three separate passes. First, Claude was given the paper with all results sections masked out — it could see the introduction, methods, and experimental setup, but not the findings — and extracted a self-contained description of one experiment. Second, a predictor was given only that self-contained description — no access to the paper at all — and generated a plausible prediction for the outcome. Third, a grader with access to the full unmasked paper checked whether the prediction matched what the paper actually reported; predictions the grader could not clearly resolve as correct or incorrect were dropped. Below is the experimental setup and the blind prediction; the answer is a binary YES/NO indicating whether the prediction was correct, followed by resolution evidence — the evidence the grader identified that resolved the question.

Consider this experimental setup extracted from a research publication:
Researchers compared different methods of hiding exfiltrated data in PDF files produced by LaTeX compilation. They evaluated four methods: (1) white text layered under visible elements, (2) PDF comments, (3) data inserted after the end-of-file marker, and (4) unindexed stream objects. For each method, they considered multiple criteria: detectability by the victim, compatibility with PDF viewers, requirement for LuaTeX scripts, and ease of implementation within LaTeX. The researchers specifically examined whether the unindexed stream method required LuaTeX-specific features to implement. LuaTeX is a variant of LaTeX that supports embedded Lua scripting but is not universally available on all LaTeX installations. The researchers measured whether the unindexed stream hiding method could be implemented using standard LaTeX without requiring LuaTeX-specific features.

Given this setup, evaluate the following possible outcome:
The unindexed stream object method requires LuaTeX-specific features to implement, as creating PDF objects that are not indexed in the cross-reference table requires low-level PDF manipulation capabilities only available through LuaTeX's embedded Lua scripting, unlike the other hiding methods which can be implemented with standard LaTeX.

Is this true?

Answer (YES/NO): NO